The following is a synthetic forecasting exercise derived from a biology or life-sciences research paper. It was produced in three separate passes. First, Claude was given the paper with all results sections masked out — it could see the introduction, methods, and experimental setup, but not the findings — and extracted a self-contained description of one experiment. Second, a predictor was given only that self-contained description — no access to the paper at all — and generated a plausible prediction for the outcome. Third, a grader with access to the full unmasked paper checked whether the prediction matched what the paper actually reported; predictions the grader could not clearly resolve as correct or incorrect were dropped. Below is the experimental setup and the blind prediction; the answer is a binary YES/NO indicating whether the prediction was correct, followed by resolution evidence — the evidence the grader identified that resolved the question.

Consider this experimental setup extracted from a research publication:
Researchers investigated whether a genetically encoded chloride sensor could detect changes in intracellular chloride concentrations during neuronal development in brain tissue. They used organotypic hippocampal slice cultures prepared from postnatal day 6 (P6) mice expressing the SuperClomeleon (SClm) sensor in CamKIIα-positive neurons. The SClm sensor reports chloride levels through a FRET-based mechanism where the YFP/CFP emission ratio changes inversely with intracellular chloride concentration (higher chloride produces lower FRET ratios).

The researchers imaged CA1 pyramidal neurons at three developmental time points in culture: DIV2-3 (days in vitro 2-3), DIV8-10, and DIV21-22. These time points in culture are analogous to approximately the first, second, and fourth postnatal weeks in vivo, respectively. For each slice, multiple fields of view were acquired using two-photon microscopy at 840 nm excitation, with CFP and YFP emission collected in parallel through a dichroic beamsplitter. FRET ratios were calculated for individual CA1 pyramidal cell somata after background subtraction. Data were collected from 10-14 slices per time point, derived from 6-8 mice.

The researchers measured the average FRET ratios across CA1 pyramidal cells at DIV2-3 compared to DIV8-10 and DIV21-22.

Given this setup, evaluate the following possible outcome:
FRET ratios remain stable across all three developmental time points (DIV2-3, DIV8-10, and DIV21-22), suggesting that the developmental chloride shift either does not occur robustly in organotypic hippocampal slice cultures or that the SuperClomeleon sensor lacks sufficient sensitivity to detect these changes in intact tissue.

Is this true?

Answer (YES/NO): NO